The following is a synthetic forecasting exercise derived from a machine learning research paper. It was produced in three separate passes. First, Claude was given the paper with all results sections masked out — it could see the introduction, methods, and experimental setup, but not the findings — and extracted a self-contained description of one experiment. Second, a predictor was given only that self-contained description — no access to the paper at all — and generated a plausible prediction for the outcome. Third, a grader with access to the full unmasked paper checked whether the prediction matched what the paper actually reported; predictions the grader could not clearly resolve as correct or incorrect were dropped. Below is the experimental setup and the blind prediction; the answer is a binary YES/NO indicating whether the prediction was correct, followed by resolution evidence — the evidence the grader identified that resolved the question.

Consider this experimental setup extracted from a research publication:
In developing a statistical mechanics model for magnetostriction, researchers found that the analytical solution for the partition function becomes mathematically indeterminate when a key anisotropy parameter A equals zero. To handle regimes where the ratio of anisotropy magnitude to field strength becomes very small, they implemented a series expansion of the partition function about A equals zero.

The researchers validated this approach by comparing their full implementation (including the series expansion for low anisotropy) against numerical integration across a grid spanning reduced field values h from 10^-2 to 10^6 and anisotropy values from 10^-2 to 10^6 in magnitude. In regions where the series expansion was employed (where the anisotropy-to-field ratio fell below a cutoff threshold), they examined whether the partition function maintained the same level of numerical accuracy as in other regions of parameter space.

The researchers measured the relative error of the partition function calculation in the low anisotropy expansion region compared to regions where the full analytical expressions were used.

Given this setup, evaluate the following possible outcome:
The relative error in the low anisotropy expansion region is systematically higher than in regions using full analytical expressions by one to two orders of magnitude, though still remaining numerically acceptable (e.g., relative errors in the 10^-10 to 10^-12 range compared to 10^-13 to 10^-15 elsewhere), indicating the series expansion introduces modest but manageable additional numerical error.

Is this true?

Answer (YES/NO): NO